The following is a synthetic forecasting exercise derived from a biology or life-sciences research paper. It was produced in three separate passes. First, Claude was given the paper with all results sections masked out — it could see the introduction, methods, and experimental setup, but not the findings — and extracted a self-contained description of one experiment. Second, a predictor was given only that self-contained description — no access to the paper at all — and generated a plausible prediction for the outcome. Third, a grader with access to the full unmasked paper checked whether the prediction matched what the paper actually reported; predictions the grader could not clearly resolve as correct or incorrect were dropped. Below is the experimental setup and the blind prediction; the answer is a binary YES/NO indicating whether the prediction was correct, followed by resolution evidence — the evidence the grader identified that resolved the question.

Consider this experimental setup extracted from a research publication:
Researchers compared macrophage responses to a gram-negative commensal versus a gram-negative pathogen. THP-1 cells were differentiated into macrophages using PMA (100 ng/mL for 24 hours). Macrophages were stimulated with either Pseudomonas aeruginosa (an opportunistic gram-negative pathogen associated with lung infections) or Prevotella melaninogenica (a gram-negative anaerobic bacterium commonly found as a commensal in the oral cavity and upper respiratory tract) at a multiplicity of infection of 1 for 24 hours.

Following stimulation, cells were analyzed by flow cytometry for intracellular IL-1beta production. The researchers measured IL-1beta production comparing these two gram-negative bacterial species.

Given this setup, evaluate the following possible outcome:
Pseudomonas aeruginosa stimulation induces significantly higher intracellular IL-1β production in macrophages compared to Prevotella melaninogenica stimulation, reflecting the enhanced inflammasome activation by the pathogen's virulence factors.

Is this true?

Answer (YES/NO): YES